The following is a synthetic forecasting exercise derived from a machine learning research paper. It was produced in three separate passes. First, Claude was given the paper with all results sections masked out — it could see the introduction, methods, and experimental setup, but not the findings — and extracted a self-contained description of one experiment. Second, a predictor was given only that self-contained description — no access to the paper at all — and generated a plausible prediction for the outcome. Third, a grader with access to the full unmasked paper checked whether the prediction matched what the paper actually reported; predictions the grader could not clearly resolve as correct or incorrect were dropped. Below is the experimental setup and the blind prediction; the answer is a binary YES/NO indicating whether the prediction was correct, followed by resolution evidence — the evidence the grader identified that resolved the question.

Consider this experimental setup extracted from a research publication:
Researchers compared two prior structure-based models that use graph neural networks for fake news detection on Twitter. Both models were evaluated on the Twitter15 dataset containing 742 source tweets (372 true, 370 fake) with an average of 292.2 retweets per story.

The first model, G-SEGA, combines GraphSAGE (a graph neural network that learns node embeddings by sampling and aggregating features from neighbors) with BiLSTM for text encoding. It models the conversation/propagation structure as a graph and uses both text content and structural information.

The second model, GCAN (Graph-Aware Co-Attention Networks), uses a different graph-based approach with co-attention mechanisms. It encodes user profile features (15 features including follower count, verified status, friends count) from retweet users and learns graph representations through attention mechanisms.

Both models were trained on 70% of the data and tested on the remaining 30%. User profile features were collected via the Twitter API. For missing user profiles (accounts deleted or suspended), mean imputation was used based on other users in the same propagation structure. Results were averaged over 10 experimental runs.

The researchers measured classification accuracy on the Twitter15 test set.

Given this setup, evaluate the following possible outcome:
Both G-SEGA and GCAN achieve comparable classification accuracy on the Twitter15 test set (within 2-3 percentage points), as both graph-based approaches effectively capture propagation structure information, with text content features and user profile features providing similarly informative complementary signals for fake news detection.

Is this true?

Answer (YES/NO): YES